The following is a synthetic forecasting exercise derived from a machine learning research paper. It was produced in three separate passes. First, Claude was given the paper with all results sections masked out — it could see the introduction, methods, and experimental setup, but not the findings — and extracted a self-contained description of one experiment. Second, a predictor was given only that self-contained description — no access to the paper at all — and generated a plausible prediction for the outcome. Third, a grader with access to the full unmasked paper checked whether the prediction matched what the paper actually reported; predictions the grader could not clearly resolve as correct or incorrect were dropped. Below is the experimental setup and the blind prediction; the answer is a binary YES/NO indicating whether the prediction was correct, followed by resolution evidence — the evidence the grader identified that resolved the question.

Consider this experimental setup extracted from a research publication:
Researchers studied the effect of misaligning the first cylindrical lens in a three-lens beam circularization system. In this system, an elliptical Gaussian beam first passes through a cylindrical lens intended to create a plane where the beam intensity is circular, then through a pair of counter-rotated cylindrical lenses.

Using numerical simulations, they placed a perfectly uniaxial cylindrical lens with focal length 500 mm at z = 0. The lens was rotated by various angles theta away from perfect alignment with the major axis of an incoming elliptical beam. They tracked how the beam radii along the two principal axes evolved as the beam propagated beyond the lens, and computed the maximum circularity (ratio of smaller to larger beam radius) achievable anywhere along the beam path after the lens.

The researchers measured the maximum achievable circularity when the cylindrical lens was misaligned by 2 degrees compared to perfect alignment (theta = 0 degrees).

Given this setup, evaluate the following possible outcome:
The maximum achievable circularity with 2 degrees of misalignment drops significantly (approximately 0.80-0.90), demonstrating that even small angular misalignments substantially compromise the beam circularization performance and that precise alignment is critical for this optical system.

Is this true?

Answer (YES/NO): NO